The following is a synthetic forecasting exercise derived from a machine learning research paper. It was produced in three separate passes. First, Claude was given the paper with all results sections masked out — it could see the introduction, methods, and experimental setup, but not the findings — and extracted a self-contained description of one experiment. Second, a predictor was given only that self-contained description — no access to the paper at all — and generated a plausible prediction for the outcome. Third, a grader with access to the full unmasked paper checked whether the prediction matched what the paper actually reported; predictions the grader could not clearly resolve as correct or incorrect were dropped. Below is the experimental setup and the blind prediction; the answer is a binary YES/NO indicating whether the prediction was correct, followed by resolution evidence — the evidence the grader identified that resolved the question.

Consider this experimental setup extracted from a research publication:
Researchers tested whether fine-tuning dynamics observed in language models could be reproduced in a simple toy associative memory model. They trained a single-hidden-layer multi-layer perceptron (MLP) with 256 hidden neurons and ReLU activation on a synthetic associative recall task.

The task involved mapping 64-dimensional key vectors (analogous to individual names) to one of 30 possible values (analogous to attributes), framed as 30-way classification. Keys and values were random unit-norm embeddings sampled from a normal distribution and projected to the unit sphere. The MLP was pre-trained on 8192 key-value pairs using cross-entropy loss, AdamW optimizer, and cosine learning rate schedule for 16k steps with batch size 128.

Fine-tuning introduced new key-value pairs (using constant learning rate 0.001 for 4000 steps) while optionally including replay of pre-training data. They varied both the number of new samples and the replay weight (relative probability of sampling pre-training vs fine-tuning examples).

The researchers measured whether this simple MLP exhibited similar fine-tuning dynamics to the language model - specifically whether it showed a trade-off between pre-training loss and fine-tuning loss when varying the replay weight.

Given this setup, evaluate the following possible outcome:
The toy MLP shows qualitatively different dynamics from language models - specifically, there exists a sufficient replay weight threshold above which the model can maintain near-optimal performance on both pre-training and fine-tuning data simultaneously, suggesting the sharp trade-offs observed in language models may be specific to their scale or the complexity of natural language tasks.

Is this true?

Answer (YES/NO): NO